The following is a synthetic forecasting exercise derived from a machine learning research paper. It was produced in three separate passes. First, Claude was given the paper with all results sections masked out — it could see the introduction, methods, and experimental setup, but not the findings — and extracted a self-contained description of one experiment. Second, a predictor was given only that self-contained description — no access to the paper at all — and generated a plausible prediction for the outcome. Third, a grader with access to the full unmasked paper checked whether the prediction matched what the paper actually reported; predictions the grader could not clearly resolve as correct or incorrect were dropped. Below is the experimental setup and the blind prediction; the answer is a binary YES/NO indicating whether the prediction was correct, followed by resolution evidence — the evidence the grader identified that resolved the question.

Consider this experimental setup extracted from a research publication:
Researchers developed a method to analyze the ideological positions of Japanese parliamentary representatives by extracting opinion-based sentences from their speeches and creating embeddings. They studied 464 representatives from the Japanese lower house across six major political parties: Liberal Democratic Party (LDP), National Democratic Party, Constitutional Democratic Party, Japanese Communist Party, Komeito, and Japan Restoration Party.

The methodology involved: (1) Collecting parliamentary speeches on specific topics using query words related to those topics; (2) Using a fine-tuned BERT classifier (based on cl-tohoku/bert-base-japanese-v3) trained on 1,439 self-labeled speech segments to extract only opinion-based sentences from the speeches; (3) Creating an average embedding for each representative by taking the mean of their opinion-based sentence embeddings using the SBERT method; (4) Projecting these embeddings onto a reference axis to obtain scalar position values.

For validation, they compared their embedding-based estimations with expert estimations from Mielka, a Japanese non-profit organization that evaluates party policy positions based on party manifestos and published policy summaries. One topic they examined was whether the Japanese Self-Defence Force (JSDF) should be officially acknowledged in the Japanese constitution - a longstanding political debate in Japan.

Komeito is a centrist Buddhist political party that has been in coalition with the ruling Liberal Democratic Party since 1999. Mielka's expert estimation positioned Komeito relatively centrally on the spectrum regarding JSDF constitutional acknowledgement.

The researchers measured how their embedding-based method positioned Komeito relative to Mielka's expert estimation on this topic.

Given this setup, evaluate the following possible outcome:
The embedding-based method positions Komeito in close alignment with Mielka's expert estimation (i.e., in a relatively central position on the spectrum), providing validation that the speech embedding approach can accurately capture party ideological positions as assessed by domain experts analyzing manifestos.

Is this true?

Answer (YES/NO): NO